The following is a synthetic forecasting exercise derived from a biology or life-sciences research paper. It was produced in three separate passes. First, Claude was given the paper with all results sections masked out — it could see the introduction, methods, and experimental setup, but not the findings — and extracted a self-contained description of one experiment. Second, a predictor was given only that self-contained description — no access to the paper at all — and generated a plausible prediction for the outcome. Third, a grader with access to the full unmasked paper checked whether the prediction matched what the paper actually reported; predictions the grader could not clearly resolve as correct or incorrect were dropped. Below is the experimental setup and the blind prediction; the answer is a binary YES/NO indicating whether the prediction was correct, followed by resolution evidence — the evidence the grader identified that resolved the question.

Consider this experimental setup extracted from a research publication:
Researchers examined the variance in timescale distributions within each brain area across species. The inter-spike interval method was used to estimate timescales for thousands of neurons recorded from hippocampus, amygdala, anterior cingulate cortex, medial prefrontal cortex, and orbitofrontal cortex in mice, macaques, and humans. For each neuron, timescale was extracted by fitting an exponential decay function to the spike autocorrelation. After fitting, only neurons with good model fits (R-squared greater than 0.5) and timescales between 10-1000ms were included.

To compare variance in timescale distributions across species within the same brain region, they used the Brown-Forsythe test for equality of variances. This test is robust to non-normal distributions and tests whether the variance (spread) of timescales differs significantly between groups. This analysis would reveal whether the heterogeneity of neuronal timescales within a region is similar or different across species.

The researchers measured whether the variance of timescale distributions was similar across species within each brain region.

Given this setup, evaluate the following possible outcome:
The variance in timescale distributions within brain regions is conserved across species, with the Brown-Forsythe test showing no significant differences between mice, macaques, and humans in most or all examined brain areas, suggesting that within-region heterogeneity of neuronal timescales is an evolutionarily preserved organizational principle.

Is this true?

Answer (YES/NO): NO